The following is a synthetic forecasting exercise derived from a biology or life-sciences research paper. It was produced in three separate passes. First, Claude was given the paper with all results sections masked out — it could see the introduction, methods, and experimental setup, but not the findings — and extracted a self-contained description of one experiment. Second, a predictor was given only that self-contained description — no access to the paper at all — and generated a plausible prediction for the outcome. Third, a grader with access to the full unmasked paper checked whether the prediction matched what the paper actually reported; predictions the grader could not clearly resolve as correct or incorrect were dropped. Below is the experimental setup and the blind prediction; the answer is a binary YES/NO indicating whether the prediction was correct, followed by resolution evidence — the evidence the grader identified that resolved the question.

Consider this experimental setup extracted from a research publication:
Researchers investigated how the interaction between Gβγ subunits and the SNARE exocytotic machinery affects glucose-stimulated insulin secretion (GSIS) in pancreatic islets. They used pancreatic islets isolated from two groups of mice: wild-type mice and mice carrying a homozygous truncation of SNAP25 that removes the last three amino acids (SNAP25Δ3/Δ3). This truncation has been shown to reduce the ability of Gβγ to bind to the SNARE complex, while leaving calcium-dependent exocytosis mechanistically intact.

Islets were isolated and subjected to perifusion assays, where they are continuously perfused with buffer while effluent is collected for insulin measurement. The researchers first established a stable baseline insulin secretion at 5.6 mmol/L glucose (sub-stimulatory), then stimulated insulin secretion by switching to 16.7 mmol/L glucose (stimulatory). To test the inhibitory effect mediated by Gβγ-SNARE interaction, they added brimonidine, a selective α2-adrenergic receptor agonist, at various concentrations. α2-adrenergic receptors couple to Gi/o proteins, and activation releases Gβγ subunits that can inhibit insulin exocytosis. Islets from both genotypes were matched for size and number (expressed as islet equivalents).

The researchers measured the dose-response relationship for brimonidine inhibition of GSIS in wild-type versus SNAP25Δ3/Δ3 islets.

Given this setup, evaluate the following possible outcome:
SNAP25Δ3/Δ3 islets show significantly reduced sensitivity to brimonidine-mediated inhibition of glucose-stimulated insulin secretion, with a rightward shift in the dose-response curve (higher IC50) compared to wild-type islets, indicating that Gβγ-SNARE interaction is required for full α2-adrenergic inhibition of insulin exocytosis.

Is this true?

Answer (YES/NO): NO